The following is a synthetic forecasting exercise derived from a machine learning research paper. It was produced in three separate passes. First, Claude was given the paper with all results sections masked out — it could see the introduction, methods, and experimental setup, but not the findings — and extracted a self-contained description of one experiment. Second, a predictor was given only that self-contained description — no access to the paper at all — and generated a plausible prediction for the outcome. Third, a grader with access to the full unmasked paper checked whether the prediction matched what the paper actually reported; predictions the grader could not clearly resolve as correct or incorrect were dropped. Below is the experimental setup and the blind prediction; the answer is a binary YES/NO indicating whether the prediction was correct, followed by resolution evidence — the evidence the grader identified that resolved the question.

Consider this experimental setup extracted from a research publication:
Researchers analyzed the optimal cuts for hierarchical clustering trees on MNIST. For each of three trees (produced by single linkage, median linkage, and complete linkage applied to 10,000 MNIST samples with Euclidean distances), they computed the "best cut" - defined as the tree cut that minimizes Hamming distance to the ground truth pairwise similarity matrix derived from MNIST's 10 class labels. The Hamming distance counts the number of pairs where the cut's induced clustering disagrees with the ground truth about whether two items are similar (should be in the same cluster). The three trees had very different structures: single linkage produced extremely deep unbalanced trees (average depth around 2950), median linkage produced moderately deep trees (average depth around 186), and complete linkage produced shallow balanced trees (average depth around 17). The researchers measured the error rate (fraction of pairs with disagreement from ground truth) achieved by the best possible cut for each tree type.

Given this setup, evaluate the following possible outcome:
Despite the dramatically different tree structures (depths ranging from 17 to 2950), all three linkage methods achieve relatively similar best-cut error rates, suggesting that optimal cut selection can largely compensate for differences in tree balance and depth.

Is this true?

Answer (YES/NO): YES